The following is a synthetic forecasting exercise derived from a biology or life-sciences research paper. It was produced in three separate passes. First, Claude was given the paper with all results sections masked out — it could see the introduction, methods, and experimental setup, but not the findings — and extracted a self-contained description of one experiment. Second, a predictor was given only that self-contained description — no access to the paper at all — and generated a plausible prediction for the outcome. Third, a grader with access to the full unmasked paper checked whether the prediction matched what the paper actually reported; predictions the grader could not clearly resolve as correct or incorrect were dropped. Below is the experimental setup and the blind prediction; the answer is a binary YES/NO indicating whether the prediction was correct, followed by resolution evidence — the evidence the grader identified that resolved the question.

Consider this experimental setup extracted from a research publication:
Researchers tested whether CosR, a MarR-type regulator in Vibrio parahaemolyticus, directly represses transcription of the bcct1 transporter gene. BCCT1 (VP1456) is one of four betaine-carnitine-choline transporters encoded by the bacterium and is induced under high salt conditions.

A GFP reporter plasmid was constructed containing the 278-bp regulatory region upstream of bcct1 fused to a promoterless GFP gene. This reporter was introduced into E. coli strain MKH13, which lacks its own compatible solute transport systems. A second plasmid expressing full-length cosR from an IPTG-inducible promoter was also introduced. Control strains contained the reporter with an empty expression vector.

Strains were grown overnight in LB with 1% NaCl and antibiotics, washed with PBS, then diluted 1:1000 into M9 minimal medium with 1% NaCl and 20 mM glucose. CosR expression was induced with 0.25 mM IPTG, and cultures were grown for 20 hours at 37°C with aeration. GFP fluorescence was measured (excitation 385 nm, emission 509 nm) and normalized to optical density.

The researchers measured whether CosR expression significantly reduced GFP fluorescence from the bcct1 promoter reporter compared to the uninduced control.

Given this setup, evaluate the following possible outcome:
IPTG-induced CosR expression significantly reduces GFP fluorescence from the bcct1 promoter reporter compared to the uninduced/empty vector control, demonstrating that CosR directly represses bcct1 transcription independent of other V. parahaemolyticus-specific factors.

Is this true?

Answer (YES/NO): NO